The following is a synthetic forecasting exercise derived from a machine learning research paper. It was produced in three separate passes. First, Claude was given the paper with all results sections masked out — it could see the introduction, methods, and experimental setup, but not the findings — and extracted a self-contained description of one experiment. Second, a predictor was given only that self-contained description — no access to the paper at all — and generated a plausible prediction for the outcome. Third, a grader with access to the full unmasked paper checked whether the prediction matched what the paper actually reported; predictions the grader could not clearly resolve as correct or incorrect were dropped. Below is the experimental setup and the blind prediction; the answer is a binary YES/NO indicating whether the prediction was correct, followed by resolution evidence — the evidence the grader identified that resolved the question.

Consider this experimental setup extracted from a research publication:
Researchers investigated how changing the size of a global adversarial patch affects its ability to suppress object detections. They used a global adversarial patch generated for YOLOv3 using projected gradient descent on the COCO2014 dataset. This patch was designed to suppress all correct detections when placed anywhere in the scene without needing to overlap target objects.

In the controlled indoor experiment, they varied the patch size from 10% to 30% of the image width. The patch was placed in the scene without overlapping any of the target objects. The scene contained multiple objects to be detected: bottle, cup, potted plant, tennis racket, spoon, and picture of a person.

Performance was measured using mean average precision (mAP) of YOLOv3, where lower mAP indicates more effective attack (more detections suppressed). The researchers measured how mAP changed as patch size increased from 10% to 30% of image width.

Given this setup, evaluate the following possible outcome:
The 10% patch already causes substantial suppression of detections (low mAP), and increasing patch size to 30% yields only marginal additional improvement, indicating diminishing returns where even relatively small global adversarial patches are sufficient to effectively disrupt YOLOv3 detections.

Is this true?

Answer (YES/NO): NO